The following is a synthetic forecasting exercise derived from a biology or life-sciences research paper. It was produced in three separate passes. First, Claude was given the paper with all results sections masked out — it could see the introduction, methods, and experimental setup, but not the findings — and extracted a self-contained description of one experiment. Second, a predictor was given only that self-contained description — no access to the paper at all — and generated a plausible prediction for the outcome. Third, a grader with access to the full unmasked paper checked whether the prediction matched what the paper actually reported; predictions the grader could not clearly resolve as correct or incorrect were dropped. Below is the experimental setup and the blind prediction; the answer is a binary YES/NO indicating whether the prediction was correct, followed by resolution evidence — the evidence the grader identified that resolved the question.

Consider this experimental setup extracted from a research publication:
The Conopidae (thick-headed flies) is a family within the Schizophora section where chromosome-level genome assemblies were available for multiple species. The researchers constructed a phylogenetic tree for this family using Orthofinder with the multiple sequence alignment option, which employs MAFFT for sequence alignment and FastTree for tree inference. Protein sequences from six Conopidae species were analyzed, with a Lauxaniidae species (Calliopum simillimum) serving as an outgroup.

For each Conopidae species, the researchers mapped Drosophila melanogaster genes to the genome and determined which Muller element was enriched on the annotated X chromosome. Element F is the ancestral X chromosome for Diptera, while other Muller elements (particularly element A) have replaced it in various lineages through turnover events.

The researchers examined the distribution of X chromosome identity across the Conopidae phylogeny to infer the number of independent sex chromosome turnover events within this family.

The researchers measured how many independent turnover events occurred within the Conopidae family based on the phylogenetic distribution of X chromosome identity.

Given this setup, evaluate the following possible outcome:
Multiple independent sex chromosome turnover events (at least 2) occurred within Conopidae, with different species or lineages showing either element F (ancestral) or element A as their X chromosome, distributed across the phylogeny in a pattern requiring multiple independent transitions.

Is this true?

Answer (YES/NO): NO